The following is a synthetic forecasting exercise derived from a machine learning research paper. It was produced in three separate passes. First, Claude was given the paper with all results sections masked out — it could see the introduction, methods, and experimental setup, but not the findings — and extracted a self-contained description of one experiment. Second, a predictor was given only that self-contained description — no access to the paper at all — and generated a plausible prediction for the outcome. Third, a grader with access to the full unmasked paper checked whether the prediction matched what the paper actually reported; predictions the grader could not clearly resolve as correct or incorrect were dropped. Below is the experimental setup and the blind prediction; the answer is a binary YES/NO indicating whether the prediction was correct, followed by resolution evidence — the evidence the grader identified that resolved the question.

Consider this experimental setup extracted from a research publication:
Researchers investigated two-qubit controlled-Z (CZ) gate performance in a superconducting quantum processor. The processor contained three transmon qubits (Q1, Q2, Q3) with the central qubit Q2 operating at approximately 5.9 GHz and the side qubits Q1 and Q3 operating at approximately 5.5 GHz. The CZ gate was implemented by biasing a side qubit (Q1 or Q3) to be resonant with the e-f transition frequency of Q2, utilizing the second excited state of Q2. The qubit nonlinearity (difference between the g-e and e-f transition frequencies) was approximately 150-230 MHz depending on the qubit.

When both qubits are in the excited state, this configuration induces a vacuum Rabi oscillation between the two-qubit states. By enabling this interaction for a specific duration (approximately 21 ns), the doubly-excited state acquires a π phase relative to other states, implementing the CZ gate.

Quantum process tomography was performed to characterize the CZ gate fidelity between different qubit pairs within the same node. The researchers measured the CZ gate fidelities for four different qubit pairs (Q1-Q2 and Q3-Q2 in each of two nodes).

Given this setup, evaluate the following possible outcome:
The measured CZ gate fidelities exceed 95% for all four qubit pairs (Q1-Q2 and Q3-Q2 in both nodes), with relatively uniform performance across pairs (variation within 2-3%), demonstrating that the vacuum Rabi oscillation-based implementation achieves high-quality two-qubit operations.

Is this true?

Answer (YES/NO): NO